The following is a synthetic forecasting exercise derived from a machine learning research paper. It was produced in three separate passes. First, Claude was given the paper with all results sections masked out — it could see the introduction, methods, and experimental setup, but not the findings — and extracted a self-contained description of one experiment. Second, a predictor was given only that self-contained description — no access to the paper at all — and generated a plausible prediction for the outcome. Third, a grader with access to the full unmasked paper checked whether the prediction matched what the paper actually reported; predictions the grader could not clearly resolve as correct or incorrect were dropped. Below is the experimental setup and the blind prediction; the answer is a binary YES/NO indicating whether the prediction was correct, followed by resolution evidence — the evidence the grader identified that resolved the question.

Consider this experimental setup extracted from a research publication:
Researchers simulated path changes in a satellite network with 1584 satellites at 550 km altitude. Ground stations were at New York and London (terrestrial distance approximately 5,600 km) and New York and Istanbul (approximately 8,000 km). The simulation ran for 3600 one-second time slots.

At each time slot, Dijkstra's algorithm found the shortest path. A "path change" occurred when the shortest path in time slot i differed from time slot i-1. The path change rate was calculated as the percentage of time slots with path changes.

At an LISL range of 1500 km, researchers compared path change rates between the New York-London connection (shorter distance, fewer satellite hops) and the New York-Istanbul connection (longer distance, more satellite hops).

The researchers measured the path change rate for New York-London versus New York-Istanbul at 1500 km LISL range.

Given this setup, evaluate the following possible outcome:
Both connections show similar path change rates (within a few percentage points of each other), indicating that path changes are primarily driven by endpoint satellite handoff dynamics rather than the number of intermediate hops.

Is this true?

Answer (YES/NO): NO